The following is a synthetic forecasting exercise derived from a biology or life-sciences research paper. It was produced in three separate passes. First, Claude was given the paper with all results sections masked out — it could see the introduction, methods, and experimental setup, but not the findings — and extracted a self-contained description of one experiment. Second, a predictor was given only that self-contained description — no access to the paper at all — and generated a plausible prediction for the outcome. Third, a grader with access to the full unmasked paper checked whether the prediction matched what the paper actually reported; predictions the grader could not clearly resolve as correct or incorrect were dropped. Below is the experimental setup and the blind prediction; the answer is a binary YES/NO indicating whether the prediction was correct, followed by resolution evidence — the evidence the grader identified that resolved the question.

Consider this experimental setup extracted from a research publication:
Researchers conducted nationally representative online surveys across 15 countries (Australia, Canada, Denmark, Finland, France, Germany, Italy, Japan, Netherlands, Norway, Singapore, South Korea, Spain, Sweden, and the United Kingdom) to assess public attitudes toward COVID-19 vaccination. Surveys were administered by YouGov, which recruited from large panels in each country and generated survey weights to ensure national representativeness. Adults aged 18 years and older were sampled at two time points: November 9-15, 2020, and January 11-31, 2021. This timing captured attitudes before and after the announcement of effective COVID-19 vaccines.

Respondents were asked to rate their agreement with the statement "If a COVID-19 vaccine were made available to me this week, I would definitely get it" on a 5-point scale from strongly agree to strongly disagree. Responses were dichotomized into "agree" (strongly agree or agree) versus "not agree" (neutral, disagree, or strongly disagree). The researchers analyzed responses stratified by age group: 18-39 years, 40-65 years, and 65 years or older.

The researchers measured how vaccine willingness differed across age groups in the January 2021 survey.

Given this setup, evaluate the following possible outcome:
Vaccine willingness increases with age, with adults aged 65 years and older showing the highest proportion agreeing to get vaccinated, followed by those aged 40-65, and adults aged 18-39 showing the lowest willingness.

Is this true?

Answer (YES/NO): YES